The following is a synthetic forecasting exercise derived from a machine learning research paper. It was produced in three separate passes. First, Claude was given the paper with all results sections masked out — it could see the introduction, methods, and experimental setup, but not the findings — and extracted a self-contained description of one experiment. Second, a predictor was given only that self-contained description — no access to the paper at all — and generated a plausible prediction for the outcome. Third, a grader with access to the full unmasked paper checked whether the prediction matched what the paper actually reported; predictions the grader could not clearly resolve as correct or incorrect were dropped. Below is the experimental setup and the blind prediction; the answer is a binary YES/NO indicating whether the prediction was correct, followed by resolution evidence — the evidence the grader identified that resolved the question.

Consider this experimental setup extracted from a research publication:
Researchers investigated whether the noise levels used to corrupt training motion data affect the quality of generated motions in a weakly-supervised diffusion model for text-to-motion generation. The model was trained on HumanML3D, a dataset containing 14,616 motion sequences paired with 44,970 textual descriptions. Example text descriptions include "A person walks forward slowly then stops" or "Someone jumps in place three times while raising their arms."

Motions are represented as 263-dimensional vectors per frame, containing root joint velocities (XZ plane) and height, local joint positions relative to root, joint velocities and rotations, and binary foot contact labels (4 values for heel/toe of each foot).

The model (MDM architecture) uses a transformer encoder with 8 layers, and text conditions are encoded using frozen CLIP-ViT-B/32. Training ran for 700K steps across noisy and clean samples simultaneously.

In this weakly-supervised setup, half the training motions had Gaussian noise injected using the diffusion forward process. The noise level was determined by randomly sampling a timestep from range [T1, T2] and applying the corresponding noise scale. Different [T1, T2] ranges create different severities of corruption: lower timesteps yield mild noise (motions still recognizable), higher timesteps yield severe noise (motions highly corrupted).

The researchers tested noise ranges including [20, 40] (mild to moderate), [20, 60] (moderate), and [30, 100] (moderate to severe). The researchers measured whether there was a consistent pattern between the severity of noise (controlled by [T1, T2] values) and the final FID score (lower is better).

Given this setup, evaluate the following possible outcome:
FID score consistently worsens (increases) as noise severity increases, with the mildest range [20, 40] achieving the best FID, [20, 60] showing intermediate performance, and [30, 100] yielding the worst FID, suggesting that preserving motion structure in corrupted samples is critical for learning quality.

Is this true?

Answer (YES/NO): NO